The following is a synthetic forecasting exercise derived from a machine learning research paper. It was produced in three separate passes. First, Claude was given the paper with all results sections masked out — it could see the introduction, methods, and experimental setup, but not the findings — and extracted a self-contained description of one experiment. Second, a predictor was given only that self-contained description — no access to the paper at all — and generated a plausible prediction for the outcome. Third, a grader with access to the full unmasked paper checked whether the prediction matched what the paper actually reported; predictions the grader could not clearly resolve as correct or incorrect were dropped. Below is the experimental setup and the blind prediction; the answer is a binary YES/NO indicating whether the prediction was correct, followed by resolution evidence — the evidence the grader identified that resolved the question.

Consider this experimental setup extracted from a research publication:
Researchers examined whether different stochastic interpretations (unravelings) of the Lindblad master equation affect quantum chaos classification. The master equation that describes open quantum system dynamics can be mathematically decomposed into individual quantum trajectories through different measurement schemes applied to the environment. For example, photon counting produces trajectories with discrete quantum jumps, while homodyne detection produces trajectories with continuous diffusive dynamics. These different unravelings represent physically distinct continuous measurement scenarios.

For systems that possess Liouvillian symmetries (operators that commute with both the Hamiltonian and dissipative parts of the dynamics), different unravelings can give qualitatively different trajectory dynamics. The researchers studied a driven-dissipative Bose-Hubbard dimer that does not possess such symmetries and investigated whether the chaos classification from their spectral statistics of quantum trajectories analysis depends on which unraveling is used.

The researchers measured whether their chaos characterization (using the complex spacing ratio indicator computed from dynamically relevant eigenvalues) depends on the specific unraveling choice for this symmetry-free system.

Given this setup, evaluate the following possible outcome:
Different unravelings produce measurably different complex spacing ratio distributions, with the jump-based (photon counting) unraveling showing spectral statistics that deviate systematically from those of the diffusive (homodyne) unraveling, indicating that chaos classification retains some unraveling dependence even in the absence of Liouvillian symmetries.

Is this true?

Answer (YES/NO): NO